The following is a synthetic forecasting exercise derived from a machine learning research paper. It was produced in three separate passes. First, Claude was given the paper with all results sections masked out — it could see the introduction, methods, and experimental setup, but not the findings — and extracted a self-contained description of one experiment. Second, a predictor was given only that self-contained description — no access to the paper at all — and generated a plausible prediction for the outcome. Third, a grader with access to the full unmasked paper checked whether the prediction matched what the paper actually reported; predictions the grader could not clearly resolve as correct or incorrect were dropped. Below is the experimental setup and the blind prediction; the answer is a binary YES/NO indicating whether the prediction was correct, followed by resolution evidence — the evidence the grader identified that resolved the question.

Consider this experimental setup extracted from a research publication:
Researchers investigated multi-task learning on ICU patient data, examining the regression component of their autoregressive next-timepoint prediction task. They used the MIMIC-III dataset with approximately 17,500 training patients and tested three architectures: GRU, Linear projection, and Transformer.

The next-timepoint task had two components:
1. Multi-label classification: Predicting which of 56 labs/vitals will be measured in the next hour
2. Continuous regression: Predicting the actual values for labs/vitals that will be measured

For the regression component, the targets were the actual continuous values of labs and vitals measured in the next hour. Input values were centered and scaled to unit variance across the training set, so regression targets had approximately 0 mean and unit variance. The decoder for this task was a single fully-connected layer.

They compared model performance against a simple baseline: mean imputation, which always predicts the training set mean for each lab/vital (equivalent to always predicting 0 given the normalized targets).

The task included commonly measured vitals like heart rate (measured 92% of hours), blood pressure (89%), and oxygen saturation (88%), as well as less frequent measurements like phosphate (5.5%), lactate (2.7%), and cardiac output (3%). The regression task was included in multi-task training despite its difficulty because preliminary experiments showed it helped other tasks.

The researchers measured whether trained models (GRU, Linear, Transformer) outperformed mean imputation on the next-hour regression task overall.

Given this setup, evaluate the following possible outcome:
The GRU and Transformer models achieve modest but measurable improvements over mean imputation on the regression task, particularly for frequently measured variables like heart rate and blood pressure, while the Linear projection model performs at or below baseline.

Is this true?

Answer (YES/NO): NO